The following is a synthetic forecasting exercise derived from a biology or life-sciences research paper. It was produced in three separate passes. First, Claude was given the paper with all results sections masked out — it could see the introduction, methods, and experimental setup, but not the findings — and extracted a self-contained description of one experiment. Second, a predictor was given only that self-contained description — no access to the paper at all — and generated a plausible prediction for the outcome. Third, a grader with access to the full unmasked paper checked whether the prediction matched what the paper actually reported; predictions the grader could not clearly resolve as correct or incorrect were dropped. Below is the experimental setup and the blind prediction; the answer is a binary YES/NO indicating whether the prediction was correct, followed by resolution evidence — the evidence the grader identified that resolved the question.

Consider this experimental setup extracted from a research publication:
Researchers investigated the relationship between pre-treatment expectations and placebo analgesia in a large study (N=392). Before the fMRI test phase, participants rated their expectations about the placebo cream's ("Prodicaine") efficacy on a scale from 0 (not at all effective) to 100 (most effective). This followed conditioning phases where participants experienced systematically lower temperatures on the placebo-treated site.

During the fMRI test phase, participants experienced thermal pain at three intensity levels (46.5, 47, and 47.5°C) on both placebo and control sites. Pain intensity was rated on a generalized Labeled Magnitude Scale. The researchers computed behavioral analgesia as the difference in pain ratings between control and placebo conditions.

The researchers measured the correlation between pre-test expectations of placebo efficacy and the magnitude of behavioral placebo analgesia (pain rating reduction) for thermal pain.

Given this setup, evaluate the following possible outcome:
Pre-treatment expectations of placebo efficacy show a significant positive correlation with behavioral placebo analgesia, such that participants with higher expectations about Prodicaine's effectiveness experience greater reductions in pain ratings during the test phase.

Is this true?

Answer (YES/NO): YES